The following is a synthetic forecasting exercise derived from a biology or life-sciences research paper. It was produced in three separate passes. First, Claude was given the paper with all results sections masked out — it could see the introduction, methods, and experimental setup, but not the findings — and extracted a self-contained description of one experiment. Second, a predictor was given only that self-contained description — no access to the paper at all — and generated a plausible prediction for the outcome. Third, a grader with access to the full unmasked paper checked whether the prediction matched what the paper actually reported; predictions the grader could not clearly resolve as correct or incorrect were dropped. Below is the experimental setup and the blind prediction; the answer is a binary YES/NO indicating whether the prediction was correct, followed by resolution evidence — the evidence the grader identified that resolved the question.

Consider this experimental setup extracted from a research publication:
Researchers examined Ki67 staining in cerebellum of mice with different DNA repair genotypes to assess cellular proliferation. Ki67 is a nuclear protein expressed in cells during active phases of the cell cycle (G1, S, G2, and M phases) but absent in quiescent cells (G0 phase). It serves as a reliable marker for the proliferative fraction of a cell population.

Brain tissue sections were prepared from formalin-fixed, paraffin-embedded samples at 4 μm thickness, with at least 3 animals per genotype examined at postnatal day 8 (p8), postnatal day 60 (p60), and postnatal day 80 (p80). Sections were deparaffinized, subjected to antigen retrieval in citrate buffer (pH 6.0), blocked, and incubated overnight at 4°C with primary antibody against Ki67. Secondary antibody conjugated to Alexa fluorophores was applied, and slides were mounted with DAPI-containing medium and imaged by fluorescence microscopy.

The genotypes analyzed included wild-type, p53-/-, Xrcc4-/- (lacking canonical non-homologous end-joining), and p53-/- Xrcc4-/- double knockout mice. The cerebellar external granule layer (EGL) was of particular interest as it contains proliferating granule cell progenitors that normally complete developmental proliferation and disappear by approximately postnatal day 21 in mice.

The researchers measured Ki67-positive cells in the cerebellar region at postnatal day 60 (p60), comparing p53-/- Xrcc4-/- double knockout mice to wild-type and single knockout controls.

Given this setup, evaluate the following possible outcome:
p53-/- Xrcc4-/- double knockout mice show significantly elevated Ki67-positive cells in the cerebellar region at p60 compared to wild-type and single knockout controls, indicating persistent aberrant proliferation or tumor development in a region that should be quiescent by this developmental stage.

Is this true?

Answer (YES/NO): NO